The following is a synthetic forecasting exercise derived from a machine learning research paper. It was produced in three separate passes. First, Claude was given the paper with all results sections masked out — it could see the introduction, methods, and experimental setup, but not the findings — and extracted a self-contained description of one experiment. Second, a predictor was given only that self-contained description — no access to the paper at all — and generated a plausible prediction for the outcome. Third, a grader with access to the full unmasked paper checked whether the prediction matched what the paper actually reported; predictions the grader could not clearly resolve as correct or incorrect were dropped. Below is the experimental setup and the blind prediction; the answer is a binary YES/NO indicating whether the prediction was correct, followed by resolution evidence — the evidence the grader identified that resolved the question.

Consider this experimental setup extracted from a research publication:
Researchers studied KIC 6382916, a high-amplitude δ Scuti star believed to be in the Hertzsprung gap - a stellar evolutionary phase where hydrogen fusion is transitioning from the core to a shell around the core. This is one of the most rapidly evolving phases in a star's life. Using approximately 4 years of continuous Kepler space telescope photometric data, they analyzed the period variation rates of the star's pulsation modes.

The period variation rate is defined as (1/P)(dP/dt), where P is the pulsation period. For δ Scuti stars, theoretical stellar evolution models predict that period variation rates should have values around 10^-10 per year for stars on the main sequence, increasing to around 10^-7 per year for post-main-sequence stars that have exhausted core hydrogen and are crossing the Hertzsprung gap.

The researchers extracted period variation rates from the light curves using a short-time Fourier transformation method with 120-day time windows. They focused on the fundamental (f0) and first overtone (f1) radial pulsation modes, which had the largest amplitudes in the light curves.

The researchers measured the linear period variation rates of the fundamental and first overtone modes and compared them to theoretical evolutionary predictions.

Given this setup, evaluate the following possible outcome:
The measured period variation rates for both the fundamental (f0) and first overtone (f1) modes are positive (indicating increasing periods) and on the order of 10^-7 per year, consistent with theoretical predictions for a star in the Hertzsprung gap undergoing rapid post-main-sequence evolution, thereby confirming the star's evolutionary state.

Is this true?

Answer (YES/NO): NO